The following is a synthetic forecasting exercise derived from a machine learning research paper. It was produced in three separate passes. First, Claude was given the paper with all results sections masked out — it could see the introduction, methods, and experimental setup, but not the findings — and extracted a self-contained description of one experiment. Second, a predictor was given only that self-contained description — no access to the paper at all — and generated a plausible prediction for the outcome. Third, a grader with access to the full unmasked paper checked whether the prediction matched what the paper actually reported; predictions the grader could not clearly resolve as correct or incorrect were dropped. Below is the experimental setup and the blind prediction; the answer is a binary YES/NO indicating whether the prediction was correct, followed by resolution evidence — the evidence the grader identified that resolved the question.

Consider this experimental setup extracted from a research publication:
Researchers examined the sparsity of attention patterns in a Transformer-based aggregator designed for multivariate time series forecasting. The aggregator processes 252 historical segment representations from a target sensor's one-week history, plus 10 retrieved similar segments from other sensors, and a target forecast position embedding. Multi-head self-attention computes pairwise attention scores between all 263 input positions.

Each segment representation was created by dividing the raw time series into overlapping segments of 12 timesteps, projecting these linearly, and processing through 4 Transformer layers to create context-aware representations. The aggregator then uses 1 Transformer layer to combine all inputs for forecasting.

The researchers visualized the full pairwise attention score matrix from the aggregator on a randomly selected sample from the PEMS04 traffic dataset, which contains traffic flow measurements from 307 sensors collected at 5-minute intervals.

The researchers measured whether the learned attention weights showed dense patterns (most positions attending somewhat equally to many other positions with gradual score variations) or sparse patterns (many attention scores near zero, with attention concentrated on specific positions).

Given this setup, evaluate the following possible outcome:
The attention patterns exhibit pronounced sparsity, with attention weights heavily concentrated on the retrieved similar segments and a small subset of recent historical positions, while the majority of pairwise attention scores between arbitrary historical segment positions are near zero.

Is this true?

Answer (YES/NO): NO